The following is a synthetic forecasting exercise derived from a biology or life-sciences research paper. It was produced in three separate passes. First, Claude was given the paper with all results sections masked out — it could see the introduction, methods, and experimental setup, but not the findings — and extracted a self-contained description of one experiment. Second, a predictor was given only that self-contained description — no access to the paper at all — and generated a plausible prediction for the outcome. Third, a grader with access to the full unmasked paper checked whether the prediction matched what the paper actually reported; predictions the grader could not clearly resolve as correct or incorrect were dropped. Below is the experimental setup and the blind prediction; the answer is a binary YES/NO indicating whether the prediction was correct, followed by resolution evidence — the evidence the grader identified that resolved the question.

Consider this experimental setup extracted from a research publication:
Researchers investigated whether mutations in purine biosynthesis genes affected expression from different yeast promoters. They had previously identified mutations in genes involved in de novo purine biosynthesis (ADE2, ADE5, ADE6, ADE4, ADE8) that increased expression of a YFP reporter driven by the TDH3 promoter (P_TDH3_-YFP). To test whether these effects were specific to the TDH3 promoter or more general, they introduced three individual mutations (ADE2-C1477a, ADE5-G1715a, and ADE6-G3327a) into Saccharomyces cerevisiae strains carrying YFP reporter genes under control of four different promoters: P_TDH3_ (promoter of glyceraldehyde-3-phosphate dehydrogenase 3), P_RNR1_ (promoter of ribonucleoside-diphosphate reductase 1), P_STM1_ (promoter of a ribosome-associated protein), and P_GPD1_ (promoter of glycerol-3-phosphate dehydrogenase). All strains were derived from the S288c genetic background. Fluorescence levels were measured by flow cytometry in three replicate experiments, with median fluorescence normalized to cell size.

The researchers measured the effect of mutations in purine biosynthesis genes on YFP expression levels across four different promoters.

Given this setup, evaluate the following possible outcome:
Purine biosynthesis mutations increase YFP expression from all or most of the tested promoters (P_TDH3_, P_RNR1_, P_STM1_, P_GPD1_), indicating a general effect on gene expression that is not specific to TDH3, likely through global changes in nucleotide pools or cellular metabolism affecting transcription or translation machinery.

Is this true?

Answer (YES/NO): NO